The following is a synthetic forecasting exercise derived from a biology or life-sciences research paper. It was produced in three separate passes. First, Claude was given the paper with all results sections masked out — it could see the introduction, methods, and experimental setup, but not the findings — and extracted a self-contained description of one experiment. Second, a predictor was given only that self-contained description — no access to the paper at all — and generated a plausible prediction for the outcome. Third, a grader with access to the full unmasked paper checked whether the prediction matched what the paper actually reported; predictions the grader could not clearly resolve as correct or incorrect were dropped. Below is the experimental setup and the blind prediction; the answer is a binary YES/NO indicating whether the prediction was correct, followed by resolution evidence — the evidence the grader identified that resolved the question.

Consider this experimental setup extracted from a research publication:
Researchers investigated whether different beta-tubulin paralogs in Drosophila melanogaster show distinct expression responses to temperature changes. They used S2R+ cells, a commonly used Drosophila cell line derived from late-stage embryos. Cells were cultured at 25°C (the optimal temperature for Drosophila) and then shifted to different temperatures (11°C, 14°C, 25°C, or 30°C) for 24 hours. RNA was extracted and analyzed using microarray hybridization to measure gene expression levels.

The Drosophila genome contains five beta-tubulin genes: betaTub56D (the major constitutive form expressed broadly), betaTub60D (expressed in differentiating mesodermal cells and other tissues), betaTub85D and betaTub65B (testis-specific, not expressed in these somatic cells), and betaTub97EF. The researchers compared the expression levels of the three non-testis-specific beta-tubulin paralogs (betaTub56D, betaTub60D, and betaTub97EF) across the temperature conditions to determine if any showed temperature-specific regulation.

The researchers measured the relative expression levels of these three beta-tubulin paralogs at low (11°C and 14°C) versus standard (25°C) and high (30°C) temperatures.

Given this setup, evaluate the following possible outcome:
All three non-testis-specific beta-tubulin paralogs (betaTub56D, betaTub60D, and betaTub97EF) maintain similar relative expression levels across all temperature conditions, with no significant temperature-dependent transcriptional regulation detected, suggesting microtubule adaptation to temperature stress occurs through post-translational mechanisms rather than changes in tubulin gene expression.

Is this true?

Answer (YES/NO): NO